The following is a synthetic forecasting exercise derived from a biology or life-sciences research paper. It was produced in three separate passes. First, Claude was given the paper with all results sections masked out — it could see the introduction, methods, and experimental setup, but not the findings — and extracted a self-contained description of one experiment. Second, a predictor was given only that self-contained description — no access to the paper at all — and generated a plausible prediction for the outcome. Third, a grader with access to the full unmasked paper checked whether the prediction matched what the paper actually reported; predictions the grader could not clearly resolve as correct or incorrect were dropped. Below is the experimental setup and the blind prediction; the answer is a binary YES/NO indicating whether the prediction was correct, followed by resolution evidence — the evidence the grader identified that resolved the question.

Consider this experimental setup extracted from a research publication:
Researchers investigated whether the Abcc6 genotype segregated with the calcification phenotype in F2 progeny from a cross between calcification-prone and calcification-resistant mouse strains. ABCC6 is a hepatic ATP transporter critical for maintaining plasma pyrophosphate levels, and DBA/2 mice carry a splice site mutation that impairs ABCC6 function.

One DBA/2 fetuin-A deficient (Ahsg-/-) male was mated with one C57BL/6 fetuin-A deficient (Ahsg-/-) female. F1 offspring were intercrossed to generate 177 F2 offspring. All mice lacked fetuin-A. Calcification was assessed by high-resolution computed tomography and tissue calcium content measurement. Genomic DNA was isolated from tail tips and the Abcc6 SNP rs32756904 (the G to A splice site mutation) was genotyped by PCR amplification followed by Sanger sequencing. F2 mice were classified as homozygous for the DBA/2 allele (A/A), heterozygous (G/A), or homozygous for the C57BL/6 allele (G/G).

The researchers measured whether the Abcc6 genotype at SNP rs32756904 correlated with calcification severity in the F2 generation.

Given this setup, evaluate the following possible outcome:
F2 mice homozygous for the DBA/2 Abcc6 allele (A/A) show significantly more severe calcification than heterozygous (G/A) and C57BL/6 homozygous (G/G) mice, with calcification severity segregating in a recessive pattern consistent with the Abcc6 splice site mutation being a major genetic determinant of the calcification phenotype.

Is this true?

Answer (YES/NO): NO